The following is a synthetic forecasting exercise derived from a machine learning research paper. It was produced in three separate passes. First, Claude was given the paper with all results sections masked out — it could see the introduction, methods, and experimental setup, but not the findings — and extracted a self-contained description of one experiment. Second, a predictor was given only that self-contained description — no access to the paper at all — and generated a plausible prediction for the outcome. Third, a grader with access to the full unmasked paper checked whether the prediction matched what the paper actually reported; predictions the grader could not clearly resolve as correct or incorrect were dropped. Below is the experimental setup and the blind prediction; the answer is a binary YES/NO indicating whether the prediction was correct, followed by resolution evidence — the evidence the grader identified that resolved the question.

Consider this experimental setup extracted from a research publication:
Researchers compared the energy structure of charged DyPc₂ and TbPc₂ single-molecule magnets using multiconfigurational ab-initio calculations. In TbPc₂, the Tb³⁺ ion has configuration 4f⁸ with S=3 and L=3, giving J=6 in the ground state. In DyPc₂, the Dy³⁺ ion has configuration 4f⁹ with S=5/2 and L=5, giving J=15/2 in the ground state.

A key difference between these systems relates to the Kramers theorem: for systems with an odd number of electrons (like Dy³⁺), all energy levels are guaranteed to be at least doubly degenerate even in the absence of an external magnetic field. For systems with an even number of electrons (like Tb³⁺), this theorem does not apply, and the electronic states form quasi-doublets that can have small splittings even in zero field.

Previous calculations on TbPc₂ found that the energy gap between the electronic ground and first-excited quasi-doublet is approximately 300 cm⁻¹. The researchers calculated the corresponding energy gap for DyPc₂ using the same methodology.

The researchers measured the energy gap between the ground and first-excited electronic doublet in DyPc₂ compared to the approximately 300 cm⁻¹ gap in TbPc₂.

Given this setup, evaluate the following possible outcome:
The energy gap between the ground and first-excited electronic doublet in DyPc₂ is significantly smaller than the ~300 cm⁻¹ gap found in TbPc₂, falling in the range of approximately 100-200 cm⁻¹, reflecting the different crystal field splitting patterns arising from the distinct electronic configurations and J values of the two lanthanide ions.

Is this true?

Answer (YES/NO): NO